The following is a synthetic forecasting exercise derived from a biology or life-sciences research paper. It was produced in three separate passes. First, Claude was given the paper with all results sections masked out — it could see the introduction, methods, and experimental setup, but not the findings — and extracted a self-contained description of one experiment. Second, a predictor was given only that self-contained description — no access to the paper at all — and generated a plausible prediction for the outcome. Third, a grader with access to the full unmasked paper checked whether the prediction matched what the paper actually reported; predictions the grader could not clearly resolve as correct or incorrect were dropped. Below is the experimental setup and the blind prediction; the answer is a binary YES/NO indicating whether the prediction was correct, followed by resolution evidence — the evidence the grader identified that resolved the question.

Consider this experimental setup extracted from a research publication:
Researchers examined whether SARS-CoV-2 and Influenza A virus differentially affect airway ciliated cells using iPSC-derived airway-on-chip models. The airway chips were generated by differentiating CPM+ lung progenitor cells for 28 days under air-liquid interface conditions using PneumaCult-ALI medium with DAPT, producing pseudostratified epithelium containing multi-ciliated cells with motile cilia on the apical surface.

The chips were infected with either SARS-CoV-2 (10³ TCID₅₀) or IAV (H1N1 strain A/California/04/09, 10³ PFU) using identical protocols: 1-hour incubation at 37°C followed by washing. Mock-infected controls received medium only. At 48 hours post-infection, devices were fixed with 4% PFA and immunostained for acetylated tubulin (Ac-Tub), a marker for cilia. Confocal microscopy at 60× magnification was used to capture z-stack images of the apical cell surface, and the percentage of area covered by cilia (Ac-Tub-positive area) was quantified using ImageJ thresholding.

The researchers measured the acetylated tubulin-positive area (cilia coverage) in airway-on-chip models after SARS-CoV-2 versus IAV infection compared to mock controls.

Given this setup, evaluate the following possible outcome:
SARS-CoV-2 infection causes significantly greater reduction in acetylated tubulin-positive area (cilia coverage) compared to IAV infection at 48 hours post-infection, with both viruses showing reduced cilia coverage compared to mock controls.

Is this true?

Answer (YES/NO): NO